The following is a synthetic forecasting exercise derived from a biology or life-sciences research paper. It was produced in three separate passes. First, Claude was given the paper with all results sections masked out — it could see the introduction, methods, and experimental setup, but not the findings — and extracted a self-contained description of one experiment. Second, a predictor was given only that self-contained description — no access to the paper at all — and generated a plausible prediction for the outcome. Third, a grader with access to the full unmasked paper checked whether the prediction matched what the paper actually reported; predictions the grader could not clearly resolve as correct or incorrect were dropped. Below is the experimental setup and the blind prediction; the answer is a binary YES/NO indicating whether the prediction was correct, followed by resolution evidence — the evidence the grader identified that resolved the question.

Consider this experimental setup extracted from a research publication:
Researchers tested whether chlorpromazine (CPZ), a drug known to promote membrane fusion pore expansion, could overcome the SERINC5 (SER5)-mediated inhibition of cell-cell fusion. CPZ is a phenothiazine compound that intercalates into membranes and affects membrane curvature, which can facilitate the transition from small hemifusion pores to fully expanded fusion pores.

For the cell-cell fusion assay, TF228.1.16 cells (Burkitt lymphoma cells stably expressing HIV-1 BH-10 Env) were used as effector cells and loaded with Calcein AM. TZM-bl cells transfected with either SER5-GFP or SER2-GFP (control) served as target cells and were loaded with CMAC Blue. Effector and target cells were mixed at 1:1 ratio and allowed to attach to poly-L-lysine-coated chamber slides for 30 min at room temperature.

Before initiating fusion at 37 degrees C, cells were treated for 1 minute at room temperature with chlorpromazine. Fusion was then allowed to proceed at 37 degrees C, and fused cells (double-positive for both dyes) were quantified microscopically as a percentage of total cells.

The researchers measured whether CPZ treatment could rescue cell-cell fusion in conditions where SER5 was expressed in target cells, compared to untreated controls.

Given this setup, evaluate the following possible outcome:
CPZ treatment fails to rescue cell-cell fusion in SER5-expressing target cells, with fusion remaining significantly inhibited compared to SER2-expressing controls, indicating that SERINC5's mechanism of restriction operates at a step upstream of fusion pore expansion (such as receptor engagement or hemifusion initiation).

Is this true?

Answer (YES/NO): NO